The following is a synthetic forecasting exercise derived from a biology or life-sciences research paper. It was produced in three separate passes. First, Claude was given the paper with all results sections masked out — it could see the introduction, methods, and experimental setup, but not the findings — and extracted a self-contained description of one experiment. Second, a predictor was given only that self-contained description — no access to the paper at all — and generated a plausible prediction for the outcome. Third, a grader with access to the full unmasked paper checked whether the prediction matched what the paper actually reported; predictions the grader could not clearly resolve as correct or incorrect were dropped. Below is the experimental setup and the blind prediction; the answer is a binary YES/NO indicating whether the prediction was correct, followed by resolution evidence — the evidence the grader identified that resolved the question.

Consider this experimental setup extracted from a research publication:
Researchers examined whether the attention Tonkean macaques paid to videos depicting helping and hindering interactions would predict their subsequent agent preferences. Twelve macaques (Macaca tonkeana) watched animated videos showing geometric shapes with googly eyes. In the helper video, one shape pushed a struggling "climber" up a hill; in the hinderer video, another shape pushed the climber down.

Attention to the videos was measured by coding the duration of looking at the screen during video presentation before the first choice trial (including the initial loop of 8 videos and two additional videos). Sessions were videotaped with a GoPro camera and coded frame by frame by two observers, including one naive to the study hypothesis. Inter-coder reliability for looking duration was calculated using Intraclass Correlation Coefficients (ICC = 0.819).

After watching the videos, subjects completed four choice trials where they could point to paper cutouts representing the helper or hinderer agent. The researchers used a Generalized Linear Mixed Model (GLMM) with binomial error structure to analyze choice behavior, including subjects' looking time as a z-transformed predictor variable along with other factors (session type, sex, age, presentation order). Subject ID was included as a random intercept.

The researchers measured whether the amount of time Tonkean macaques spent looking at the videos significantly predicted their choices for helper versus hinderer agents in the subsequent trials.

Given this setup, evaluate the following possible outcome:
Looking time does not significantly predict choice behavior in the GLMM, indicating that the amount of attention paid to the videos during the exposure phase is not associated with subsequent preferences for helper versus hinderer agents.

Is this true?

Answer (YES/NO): YES